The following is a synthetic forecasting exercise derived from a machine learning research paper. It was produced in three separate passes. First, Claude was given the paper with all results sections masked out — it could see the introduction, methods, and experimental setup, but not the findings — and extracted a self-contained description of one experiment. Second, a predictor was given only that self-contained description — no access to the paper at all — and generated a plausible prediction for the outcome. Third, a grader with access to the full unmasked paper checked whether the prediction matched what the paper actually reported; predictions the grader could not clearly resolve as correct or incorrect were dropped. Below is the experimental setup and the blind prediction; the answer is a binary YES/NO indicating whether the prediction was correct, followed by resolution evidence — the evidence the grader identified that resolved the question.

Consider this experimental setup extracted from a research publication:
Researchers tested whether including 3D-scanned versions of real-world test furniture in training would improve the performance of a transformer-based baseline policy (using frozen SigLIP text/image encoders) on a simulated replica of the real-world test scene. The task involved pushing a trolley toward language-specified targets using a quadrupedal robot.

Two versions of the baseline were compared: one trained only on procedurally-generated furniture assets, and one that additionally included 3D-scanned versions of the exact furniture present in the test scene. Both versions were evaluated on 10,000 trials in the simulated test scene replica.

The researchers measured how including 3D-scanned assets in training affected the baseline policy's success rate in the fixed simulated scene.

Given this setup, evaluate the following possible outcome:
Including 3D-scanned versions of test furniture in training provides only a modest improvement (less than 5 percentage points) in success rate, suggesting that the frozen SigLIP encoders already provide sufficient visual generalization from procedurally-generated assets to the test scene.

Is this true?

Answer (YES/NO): YES